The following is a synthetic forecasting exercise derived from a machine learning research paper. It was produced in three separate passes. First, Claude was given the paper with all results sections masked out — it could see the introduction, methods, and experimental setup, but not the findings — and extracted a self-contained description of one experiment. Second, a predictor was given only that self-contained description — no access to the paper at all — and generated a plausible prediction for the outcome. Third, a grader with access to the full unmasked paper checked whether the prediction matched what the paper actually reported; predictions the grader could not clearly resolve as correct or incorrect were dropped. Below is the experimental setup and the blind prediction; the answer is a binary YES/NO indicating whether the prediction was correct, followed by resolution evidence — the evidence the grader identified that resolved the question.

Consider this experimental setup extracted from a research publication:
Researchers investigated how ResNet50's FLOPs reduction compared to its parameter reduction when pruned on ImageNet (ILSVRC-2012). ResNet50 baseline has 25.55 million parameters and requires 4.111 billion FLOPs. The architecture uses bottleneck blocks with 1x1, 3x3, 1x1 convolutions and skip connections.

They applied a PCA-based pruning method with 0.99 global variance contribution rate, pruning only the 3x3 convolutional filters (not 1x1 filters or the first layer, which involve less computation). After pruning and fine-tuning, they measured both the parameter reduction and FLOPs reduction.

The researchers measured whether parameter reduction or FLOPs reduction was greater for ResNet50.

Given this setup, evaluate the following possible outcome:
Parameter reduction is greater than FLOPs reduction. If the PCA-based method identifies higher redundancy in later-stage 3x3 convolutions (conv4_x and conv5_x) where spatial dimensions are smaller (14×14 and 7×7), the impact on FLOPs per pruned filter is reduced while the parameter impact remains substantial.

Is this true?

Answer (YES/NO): NO